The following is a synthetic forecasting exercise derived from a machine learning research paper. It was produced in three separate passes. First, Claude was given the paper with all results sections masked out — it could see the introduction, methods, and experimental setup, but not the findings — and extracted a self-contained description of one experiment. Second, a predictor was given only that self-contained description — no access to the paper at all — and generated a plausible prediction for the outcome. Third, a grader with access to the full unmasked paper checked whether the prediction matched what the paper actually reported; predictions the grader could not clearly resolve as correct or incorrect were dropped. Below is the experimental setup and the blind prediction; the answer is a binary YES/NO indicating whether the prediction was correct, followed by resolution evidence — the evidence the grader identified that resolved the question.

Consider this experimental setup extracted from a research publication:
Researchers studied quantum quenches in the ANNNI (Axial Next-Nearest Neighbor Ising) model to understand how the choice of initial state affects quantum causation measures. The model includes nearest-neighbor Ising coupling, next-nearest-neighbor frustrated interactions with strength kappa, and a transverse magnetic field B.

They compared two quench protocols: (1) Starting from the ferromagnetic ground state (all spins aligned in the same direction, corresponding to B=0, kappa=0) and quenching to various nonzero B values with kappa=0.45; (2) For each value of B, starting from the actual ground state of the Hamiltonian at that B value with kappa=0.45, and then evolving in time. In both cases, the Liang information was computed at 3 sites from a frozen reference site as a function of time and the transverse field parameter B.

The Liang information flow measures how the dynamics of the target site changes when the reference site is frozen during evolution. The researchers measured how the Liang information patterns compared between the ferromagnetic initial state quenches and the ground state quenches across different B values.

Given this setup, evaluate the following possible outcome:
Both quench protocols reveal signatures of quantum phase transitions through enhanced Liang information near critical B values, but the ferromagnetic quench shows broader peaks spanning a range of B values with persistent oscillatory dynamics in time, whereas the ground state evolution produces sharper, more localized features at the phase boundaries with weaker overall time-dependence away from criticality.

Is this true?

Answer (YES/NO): NO